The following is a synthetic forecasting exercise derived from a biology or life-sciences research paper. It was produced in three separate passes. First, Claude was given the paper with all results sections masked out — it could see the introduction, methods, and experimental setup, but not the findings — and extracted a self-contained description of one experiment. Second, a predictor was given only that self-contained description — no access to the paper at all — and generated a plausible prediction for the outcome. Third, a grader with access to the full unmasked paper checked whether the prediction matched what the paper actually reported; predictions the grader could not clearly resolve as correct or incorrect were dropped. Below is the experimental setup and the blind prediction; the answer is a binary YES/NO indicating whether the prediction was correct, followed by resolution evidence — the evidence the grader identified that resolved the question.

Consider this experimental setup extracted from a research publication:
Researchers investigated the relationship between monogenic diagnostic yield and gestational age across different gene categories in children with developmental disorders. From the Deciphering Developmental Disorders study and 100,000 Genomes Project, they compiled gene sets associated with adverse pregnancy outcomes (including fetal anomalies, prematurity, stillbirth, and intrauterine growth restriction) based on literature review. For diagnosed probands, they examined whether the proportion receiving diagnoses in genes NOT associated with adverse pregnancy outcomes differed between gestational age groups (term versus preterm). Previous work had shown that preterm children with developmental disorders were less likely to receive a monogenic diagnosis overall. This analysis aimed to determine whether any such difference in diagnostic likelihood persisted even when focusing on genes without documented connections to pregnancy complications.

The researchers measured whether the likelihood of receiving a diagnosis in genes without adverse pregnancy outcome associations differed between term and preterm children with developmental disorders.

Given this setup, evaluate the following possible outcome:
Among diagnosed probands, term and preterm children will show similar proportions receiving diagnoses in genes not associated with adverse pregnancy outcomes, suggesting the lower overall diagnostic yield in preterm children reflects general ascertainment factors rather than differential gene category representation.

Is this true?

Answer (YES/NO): NO